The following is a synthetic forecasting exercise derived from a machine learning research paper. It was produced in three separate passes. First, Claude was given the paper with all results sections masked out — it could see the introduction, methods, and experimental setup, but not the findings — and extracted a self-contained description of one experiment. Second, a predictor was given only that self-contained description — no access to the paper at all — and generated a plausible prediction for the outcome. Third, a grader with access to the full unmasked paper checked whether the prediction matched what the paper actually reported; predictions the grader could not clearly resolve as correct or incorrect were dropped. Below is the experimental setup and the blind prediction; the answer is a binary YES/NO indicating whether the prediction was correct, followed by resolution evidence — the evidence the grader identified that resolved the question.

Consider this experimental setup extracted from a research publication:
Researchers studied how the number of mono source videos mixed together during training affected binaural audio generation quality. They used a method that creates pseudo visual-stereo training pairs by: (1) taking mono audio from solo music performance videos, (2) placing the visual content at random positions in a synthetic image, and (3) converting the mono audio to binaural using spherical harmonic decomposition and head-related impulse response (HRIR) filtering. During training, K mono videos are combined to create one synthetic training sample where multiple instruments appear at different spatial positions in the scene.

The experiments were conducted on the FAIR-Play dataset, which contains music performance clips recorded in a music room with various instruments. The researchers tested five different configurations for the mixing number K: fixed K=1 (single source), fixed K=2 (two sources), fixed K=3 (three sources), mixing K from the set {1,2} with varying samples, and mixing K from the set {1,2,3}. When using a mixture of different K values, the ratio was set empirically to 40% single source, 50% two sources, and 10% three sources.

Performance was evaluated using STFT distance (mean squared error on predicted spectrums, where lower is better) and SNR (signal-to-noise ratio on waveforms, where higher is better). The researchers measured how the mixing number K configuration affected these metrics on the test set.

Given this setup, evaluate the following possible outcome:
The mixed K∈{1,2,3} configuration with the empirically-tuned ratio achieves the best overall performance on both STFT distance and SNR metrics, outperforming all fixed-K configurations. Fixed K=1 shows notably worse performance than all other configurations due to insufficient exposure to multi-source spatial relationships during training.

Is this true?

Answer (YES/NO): NO